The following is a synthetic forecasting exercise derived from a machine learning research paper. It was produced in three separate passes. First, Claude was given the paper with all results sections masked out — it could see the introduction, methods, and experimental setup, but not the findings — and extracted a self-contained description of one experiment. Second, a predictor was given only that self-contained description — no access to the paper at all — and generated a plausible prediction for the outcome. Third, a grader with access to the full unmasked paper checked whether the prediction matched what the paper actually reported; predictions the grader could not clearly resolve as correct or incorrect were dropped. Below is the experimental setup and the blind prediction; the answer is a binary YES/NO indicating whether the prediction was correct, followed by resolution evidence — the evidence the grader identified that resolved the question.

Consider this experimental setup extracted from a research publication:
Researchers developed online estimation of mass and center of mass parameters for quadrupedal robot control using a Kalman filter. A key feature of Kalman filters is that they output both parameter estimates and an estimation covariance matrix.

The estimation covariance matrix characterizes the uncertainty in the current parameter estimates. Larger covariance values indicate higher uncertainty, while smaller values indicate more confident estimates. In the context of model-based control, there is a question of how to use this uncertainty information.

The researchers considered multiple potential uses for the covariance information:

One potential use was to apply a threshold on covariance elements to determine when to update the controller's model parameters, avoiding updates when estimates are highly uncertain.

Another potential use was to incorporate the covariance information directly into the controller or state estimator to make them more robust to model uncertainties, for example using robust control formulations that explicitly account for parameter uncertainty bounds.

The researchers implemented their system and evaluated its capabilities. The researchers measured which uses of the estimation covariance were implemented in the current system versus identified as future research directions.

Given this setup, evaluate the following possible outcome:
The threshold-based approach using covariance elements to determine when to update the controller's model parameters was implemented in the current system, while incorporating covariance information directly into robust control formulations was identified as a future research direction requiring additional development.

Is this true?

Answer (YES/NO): YES